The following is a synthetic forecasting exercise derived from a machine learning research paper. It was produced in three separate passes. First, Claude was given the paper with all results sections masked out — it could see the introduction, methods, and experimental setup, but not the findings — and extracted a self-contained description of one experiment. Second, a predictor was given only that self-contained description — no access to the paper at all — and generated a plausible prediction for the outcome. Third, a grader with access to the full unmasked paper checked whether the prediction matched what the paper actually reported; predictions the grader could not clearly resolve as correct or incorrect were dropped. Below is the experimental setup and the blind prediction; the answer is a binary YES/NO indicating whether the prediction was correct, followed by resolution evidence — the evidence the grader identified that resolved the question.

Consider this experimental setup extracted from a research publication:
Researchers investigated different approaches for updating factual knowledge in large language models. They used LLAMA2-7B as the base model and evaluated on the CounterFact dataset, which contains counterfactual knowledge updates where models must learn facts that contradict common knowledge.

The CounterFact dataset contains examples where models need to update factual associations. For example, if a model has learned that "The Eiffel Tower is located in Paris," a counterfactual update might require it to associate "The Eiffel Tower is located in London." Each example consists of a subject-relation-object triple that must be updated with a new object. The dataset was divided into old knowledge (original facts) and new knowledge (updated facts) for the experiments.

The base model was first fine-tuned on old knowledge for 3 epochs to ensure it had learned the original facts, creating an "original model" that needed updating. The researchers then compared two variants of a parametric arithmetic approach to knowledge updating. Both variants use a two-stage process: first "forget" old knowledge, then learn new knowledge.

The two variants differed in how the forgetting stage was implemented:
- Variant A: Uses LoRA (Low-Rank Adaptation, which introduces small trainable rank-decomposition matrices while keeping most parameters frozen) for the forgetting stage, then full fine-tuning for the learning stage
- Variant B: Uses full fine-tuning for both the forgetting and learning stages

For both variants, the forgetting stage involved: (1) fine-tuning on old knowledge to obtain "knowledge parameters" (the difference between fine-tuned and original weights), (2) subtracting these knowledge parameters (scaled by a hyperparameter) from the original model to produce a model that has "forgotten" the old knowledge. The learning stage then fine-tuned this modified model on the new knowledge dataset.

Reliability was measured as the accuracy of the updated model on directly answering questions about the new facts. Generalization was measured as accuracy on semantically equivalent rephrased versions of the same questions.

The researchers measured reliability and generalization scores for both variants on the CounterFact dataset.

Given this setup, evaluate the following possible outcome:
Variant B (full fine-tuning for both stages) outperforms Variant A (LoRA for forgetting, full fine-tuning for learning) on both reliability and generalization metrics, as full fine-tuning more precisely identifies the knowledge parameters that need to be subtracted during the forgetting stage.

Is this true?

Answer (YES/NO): NO